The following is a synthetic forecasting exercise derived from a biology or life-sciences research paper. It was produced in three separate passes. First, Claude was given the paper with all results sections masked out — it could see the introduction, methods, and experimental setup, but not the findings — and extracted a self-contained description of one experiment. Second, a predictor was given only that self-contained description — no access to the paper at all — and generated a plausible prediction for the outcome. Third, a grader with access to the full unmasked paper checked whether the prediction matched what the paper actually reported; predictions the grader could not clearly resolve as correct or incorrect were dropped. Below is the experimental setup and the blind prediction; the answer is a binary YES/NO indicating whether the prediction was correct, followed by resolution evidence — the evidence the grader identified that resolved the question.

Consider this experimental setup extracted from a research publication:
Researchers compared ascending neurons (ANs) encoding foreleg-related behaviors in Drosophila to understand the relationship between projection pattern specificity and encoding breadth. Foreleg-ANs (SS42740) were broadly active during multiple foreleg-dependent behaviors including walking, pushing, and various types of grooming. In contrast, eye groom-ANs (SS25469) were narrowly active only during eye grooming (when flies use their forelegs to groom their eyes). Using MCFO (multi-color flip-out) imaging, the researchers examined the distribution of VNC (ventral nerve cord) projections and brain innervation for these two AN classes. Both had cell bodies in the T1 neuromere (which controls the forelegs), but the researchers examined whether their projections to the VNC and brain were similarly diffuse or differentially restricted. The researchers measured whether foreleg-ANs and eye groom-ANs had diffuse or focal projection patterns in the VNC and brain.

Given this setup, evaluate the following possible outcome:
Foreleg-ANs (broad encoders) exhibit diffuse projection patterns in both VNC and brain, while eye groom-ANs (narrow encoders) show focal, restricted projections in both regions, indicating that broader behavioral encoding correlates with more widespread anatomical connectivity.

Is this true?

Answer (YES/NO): YES